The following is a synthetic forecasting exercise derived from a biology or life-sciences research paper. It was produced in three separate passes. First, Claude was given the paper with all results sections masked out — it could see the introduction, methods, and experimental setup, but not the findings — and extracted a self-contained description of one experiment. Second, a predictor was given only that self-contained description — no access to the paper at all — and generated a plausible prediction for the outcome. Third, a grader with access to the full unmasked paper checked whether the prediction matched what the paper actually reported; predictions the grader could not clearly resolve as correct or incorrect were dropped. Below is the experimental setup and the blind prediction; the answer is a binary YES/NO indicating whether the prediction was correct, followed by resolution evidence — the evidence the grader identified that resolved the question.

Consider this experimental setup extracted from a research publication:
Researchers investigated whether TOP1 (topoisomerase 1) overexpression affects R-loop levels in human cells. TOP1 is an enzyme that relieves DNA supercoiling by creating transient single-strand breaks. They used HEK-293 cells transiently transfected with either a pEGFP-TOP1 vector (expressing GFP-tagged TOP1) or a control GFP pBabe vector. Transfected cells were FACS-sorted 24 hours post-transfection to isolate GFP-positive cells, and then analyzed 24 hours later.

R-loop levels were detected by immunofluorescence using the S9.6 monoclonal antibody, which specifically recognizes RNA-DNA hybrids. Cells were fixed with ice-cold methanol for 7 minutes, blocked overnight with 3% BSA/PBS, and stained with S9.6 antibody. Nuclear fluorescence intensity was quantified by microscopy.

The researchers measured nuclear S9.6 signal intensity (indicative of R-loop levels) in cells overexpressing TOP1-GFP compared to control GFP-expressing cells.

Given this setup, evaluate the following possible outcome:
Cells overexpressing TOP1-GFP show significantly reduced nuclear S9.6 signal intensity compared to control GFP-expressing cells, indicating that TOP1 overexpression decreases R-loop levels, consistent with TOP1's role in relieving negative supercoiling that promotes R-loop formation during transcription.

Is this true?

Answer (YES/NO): YES